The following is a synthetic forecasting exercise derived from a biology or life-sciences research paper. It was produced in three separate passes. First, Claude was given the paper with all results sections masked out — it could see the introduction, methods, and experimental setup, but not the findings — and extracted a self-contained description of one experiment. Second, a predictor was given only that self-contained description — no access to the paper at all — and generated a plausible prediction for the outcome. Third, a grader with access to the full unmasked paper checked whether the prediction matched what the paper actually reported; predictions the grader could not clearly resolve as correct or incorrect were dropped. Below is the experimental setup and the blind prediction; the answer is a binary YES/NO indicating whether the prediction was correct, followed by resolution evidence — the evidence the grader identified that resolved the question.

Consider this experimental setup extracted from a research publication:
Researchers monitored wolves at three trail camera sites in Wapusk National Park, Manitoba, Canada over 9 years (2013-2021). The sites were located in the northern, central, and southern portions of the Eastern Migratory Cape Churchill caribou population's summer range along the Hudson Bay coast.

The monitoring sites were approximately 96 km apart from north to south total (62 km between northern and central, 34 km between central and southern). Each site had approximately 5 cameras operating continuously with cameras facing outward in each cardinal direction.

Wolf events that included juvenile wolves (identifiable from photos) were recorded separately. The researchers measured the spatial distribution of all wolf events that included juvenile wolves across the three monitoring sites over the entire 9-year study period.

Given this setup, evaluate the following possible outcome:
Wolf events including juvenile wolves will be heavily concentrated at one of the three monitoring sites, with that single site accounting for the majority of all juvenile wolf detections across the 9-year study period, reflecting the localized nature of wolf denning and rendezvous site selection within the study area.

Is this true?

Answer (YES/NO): YES